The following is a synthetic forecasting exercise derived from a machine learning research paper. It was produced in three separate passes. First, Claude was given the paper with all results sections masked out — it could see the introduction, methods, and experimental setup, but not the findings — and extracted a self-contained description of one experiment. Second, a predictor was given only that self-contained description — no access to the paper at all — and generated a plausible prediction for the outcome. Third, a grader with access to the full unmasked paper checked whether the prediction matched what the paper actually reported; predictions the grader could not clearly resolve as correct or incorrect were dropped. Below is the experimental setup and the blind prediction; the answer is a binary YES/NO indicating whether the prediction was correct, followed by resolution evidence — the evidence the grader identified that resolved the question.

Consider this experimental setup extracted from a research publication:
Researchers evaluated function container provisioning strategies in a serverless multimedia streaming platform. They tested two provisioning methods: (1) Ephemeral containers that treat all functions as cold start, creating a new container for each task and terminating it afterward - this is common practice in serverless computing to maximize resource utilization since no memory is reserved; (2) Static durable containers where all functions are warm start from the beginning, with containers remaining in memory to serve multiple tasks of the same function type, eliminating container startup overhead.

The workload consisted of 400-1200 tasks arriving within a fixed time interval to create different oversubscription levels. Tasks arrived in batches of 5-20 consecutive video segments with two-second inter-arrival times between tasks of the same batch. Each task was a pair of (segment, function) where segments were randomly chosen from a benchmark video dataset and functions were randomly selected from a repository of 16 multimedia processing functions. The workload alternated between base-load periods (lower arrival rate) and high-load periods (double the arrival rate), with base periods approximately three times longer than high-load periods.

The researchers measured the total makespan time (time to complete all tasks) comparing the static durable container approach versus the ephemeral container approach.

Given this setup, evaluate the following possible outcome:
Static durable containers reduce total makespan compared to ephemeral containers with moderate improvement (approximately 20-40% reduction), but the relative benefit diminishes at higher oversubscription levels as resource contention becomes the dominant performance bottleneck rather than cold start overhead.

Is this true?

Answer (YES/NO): NO